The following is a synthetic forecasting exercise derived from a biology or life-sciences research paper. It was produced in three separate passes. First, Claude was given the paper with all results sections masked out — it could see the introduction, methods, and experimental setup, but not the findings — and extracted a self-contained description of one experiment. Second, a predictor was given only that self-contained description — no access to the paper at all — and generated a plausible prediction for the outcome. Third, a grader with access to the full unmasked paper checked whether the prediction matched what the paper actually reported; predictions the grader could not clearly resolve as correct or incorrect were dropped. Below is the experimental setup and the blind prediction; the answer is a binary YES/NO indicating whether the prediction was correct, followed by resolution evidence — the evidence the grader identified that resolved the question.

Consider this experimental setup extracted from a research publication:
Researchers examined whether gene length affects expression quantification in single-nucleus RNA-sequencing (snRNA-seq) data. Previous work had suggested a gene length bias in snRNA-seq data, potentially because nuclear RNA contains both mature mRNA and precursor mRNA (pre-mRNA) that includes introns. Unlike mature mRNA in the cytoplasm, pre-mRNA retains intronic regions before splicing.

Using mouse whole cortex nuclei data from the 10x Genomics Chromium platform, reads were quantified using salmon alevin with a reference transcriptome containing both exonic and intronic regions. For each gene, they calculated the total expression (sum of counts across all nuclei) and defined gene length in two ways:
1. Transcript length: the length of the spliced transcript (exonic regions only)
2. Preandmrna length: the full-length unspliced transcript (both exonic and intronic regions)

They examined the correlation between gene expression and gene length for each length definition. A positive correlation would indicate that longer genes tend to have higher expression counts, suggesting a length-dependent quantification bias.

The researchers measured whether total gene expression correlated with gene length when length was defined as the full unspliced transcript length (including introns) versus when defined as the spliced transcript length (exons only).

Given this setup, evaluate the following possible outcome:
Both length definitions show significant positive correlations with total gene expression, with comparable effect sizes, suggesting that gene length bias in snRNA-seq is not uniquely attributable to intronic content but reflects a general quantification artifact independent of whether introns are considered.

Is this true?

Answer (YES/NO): NO